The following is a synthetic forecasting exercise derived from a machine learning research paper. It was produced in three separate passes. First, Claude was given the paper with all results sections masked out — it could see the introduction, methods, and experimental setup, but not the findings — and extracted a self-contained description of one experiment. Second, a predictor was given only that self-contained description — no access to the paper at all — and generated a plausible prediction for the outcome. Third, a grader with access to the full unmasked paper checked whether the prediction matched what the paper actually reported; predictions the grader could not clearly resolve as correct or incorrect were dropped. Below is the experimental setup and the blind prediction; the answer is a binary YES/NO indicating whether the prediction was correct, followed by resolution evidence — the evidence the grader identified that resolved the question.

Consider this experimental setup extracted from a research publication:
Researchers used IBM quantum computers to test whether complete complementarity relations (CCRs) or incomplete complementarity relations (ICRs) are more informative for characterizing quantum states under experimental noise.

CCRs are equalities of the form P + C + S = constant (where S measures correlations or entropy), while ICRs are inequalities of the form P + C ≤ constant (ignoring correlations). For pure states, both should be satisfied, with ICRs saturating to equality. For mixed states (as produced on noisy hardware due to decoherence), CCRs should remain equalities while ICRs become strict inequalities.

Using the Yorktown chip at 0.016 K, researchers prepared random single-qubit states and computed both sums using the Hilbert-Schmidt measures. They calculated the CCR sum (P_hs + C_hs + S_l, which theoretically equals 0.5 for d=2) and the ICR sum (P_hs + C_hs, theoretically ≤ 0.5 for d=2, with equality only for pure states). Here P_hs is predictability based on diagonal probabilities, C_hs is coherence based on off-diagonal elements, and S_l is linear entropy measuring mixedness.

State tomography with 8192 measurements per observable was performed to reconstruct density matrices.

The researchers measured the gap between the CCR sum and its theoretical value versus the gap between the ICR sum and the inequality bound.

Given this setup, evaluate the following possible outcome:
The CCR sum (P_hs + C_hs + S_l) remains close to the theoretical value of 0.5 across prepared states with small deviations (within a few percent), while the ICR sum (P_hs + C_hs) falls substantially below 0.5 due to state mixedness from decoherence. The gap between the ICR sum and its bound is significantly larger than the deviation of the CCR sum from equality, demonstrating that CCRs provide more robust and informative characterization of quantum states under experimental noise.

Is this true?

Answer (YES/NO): YES